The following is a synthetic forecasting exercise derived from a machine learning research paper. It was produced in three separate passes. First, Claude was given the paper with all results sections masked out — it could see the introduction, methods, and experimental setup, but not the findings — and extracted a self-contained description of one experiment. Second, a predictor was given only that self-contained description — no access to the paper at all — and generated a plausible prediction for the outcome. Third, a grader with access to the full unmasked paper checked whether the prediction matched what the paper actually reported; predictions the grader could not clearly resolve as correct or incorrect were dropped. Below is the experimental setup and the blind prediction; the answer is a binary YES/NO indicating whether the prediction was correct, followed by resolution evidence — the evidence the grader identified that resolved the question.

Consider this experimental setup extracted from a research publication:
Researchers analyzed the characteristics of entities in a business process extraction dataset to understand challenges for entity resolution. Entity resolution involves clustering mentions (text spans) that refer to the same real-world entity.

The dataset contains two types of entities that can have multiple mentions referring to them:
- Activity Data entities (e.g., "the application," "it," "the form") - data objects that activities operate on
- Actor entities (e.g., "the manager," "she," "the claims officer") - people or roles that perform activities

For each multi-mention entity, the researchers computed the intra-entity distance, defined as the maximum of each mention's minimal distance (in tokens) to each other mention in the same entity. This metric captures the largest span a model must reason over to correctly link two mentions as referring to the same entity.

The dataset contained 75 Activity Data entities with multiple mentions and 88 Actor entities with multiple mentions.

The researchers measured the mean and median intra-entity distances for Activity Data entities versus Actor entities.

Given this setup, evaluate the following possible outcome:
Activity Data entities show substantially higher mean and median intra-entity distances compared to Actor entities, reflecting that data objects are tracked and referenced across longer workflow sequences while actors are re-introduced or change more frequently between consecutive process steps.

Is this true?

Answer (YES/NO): NO